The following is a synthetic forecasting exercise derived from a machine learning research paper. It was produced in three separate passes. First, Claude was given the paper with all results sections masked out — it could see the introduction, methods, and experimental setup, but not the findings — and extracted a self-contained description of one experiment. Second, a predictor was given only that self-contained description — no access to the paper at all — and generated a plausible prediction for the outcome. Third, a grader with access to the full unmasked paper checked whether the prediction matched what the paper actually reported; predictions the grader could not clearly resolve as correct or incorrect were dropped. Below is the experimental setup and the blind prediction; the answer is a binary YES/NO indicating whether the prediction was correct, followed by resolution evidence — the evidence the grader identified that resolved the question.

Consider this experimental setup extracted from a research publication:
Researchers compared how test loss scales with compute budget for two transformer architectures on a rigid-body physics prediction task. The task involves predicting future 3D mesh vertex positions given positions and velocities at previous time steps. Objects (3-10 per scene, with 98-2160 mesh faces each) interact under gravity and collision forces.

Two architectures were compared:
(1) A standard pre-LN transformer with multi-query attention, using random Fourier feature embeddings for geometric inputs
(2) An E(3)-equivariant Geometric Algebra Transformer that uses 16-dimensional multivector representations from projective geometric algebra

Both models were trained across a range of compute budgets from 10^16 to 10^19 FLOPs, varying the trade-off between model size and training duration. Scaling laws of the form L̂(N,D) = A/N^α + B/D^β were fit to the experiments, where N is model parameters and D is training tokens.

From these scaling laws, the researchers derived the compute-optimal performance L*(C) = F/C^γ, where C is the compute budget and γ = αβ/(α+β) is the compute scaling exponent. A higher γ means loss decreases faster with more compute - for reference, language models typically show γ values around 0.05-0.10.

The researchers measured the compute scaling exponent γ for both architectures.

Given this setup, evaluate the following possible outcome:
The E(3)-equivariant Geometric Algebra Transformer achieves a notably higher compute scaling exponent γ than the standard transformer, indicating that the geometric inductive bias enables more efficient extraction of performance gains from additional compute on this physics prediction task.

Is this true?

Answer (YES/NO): NO